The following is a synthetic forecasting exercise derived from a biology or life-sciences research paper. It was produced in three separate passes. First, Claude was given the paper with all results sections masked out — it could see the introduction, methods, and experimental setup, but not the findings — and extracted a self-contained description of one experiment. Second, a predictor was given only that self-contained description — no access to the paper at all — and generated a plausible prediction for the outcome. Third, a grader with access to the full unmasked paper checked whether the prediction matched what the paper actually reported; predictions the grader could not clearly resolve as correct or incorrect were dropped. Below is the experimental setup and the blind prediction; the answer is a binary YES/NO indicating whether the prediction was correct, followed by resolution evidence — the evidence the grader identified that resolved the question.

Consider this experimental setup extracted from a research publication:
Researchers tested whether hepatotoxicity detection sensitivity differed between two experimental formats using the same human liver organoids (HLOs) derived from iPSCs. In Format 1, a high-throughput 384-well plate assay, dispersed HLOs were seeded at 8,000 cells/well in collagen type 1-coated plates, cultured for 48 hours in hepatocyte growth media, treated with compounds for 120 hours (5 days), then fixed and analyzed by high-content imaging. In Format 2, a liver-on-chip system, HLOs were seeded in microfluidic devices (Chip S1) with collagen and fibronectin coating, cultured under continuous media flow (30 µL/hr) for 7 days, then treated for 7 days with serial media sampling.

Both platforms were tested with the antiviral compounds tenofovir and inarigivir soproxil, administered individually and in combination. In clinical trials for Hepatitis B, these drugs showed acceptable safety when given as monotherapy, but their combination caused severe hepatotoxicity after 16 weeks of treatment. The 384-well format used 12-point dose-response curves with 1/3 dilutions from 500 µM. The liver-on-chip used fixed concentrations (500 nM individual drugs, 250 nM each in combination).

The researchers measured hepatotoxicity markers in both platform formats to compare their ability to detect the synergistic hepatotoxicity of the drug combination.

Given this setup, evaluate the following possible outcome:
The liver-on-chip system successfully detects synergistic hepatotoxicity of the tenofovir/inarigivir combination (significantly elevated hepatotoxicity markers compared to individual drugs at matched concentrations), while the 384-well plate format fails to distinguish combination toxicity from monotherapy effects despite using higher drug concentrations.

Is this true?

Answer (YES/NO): NO